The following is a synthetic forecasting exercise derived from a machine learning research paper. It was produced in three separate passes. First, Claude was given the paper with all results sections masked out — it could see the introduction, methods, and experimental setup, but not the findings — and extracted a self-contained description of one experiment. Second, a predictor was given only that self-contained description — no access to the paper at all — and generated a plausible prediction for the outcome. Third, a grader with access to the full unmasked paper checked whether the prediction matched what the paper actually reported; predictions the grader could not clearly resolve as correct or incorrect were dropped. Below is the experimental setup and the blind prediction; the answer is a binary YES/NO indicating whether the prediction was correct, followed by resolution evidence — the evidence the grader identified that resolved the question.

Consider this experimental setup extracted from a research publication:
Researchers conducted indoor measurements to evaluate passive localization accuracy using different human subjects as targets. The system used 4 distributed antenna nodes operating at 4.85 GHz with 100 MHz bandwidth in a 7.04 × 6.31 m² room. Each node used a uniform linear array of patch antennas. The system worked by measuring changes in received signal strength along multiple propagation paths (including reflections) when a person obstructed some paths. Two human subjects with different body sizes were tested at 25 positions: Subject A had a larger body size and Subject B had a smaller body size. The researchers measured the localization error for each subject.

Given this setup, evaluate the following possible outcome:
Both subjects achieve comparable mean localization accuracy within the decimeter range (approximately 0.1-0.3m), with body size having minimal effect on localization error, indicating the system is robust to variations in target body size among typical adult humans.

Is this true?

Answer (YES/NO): NO